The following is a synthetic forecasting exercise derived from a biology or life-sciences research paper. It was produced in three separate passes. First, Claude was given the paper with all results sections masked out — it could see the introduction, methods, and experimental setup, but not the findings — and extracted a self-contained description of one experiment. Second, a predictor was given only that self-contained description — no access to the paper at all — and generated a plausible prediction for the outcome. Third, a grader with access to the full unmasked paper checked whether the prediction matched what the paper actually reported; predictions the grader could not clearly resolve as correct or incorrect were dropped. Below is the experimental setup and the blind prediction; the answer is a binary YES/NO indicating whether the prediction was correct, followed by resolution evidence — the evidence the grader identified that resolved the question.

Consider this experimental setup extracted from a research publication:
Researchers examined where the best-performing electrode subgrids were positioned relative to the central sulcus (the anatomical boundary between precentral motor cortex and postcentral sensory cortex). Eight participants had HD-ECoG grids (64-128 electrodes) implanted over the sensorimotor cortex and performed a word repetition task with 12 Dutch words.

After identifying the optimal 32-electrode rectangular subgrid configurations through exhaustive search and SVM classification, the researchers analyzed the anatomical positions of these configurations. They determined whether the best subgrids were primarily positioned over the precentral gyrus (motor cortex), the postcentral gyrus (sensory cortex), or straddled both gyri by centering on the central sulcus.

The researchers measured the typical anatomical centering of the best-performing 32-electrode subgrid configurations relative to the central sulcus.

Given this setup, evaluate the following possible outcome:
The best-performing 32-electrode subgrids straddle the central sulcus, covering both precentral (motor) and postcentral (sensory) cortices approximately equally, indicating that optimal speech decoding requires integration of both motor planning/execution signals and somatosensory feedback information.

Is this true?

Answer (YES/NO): YES